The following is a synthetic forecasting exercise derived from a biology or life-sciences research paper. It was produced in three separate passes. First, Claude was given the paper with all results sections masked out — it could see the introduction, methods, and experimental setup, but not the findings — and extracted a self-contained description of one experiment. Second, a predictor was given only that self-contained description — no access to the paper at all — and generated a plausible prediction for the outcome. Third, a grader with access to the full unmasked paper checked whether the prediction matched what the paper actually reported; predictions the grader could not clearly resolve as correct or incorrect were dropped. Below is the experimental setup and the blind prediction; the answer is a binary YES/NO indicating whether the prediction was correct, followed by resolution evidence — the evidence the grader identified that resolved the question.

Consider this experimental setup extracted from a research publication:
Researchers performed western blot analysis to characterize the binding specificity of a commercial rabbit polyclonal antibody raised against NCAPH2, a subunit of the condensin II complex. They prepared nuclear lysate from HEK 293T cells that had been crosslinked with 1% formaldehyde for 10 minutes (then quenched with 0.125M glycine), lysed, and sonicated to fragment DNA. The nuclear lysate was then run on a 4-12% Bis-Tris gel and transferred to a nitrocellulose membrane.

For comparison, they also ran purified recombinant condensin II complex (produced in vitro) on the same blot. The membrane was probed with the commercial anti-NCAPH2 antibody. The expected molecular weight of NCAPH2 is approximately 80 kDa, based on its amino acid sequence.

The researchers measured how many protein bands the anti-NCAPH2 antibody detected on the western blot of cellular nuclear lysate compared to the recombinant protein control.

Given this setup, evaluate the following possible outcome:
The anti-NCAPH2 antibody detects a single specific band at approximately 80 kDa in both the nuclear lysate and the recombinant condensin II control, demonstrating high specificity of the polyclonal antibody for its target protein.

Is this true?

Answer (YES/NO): NO